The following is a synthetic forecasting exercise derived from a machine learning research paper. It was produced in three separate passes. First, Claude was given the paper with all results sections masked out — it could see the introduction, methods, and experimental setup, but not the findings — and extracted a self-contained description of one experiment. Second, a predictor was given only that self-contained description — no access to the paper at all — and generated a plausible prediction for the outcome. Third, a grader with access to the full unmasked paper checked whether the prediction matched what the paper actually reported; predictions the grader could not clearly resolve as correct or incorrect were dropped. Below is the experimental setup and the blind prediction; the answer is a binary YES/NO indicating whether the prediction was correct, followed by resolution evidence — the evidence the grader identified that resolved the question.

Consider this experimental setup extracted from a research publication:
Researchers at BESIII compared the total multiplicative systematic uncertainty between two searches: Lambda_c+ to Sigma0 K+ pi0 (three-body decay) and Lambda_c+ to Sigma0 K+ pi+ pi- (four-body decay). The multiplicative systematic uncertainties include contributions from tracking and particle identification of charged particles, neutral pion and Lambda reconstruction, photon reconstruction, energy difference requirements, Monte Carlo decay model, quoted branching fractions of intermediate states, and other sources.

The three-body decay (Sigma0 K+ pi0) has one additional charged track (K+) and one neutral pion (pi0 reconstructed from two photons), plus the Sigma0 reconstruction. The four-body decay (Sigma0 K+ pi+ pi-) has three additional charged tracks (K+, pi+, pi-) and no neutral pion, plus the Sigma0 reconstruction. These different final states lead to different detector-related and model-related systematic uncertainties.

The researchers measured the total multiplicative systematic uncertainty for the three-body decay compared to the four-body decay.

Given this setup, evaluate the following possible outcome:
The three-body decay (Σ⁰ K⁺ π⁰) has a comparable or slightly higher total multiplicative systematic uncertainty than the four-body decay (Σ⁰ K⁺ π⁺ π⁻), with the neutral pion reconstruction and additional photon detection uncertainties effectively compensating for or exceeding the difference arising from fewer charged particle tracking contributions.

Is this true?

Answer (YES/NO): NO